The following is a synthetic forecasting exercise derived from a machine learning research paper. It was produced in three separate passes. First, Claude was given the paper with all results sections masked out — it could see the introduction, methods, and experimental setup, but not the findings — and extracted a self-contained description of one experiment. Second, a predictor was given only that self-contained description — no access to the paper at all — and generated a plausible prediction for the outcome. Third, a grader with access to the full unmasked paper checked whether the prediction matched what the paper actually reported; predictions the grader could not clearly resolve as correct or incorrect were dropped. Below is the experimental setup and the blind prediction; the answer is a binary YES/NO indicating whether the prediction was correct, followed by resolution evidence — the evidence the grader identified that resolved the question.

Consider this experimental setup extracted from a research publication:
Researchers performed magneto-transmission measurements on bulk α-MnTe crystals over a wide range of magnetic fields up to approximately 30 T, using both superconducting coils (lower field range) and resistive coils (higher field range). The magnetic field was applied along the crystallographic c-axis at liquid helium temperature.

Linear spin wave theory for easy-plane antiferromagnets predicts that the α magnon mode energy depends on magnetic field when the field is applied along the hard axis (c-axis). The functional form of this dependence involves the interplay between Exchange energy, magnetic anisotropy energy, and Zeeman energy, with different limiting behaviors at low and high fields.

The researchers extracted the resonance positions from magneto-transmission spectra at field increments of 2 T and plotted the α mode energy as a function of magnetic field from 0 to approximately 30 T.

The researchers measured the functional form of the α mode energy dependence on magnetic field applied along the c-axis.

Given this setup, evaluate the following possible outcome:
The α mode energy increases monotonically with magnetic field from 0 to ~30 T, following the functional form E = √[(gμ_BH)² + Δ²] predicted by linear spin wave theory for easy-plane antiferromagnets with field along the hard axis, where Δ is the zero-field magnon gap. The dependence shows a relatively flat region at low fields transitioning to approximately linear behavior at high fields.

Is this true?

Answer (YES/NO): NO